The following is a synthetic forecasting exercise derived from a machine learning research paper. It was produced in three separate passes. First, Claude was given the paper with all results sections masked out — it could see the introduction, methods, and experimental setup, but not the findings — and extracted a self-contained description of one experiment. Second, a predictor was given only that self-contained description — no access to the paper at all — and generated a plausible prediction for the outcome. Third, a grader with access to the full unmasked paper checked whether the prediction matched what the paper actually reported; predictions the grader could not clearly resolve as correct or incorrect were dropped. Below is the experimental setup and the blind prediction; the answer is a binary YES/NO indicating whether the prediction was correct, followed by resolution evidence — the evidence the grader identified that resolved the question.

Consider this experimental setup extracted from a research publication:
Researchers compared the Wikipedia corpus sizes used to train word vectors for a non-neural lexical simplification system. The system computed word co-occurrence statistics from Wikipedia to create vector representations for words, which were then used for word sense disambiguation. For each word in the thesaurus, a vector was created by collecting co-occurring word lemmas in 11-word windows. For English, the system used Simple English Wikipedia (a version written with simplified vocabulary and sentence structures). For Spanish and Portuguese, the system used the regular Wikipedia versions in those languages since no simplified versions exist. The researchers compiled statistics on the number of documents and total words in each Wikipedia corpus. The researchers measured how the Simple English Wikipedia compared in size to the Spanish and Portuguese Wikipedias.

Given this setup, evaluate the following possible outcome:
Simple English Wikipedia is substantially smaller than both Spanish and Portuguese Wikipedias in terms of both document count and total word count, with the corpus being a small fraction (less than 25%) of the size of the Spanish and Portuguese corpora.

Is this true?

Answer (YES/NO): YES